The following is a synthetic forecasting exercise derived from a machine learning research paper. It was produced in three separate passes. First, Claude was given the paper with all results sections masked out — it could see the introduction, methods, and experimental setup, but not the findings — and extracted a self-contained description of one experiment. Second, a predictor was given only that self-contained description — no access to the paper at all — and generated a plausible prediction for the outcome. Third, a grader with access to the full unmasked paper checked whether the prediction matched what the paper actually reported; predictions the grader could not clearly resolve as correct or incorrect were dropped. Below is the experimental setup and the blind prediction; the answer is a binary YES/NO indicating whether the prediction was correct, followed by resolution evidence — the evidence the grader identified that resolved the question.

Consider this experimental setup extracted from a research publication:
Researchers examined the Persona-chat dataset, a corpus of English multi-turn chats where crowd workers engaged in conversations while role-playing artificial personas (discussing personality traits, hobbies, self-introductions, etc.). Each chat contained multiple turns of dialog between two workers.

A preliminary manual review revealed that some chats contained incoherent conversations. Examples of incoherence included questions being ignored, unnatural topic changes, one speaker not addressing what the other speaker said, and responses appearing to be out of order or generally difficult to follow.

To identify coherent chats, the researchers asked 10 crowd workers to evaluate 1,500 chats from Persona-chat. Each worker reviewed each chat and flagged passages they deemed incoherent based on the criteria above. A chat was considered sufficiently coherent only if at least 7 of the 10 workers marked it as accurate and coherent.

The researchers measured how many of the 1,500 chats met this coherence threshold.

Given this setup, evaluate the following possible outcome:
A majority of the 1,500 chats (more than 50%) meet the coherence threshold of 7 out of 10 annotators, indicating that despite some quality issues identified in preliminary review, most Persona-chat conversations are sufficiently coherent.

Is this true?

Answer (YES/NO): NO